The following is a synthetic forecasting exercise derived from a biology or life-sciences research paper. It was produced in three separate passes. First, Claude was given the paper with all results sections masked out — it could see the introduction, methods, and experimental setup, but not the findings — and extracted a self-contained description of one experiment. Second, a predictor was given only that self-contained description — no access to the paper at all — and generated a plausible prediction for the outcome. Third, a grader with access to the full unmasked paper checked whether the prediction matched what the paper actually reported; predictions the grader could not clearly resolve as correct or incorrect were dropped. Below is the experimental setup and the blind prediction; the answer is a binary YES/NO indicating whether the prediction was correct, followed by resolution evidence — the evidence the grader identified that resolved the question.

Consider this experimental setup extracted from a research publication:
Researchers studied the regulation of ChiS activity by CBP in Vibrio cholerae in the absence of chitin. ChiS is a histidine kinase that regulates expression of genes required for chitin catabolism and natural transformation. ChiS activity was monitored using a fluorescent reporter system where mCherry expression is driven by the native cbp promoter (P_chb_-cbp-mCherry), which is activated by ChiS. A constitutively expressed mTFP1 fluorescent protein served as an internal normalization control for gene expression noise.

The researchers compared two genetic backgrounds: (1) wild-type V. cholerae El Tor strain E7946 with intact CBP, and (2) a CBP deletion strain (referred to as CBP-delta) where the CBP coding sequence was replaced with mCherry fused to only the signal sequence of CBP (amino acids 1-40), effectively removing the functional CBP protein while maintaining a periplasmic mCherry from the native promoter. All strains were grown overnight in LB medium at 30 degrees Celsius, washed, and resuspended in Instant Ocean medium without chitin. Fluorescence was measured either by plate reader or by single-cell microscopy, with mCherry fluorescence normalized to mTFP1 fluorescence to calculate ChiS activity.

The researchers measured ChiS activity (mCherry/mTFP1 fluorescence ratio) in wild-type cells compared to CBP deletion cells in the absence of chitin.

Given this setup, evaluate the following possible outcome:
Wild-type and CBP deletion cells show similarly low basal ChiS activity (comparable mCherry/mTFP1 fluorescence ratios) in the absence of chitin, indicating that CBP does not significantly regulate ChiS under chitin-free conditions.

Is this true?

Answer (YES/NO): NO